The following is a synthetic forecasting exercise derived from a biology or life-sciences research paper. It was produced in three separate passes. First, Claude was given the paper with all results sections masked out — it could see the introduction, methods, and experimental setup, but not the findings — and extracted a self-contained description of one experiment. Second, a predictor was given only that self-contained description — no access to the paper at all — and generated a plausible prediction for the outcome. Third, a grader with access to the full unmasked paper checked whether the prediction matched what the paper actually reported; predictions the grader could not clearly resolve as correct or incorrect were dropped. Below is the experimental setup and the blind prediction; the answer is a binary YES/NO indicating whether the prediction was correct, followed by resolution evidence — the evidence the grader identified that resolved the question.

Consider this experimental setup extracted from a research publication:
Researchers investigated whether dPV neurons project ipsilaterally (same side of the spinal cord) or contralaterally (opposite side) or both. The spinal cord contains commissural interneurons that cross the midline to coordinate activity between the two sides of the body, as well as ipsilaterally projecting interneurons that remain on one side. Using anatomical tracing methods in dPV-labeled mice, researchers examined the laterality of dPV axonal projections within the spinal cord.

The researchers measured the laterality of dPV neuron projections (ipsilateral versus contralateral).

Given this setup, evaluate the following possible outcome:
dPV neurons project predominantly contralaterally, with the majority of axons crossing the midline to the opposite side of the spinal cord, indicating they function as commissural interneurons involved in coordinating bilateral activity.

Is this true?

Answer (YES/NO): NO